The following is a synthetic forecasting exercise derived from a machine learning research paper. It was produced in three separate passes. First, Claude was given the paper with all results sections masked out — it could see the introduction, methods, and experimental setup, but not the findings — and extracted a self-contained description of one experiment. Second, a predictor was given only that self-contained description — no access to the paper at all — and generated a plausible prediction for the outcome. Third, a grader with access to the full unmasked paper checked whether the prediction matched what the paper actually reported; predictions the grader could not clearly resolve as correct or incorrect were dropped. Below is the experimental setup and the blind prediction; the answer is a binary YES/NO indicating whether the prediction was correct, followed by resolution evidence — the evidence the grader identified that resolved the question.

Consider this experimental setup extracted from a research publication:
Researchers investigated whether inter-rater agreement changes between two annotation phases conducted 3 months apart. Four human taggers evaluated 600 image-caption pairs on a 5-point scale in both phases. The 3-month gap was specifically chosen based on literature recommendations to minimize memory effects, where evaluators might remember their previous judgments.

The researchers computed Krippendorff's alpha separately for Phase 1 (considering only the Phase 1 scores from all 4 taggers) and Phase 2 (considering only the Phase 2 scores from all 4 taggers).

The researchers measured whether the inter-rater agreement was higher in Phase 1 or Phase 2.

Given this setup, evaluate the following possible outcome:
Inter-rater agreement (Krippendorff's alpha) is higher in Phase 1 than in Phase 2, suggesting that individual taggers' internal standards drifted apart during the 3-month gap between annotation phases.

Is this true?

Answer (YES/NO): YES